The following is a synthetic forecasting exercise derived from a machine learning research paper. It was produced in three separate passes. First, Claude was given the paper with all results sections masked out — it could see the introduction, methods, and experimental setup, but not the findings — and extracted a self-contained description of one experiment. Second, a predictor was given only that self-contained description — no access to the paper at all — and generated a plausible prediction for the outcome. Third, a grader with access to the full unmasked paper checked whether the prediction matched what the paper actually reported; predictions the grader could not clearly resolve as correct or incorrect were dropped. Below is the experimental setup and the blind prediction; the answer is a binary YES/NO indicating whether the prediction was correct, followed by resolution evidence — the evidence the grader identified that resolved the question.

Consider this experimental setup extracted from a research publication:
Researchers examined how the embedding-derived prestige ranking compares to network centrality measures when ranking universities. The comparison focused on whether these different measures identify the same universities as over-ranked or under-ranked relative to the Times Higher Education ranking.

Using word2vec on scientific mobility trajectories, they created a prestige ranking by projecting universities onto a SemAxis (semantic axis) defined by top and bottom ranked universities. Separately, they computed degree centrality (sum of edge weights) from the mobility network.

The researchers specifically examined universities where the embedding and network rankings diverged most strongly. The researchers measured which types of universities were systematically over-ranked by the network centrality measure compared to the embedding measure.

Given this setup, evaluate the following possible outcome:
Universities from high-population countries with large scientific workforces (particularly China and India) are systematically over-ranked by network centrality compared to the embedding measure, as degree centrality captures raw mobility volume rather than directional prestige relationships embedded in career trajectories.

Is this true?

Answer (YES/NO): NO